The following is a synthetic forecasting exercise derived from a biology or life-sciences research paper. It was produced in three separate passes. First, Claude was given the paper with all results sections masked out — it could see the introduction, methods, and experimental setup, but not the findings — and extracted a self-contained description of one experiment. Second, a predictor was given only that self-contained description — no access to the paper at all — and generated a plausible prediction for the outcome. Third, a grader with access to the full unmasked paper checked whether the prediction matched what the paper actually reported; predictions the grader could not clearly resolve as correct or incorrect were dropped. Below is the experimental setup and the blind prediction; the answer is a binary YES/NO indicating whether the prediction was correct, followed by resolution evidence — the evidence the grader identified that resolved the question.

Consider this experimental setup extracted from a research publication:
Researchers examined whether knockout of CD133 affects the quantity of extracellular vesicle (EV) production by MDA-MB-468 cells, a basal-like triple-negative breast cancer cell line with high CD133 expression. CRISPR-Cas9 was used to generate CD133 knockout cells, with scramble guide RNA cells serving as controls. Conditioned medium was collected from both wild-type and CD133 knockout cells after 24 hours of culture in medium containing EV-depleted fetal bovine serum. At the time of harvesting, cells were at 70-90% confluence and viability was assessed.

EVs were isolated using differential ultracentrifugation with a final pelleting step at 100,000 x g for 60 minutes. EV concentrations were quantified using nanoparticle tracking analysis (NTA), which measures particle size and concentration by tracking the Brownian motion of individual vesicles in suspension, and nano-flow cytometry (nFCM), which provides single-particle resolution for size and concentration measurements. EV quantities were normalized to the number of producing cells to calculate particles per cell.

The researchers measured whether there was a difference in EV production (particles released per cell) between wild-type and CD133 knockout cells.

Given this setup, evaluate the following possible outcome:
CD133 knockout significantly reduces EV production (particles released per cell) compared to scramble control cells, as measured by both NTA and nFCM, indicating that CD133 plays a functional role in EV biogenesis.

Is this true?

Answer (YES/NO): YES